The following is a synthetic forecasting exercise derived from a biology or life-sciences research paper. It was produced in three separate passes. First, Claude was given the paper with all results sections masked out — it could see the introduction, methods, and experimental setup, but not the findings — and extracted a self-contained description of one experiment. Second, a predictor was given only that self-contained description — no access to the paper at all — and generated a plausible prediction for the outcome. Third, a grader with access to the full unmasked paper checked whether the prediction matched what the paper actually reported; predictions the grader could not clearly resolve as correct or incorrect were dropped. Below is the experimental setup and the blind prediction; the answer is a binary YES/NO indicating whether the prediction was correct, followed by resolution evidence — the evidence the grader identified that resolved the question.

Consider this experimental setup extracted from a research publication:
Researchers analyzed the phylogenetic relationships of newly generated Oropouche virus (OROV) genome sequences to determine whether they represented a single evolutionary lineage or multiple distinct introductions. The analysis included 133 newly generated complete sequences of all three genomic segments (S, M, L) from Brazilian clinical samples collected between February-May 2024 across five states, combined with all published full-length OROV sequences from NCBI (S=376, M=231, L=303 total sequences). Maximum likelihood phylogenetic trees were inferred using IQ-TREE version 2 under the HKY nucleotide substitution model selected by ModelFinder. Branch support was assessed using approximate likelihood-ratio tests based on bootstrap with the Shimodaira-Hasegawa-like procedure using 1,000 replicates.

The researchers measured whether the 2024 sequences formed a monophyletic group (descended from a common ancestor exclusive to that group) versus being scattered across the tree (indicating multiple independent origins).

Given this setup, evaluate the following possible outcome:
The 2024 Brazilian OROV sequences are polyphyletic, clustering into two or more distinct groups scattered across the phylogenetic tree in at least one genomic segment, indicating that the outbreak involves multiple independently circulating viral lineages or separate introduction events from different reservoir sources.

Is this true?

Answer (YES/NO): NO